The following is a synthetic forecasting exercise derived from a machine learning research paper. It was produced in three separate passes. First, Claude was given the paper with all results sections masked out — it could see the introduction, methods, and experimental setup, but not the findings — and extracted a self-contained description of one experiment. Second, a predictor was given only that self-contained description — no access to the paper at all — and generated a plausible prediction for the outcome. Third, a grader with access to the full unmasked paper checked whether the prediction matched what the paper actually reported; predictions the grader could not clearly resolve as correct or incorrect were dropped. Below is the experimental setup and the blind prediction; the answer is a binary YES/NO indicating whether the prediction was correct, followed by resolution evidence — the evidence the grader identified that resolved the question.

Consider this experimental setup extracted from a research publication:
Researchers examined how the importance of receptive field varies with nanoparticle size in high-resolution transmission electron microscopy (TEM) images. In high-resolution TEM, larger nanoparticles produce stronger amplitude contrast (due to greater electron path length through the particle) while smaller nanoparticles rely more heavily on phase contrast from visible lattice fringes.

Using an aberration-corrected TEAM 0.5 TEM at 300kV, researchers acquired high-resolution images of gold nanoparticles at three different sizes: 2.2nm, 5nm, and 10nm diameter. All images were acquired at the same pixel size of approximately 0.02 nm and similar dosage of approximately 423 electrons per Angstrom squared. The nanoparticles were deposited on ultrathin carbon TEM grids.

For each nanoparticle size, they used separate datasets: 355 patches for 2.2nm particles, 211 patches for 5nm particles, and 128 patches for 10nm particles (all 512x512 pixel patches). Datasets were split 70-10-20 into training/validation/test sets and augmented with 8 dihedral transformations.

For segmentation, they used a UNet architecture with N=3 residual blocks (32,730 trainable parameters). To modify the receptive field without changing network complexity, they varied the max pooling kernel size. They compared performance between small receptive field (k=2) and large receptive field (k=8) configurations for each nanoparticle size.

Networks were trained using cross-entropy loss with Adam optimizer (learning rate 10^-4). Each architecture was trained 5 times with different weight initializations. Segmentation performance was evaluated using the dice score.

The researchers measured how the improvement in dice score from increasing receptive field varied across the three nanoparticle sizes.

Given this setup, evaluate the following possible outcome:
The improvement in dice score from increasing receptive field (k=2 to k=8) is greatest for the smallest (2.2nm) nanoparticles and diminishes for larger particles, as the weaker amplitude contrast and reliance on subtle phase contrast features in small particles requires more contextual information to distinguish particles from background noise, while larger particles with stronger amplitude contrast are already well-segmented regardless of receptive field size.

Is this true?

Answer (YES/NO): YES